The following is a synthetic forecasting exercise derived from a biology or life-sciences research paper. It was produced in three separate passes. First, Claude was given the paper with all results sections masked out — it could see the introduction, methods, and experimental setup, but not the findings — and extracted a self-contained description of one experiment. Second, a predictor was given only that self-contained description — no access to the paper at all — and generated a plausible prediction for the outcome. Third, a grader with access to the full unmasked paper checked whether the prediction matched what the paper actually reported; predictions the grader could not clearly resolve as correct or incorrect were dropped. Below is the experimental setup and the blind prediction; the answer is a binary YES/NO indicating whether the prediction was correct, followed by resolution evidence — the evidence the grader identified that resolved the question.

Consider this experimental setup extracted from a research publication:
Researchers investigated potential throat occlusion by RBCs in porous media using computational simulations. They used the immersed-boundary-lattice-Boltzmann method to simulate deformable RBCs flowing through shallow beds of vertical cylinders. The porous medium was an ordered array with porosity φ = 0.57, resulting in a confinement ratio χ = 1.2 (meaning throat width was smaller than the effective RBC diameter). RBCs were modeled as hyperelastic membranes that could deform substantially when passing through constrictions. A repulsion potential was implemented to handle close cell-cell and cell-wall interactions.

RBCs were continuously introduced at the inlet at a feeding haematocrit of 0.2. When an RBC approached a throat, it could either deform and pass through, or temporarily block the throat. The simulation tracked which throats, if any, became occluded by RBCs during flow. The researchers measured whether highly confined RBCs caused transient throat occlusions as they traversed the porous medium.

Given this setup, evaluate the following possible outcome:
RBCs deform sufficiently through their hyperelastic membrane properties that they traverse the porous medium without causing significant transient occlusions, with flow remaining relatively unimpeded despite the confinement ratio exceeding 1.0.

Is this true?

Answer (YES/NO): NO